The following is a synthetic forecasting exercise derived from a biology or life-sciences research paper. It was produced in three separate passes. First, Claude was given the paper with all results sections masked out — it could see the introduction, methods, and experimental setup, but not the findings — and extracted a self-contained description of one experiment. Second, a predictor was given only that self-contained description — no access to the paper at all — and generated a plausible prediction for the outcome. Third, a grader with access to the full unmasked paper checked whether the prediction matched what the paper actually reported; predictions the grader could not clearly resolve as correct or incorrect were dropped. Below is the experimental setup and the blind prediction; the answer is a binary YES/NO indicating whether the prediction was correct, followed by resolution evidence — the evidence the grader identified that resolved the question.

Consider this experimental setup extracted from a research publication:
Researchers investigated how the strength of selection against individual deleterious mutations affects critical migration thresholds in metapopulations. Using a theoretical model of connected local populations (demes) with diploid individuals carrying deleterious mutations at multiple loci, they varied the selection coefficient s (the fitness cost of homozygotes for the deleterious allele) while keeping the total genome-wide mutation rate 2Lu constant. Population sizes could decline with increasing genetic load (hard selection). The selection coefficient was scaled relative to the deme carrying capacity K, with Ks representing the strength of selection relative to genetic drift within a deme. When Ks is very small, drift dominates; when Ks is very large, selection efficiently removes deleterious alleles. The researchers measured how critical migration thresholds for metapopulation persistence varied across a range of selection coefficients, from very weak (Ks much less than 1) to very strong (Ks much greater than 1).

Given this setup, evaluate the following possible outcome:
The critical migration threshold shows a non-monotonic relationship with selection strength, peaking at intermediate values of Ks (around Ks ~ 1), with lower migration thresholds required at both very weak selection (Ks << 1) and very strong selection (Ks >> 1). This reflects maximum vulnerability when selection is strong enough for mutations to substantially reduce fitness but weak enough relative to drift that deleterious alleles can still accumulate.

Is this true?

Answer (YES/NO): YES